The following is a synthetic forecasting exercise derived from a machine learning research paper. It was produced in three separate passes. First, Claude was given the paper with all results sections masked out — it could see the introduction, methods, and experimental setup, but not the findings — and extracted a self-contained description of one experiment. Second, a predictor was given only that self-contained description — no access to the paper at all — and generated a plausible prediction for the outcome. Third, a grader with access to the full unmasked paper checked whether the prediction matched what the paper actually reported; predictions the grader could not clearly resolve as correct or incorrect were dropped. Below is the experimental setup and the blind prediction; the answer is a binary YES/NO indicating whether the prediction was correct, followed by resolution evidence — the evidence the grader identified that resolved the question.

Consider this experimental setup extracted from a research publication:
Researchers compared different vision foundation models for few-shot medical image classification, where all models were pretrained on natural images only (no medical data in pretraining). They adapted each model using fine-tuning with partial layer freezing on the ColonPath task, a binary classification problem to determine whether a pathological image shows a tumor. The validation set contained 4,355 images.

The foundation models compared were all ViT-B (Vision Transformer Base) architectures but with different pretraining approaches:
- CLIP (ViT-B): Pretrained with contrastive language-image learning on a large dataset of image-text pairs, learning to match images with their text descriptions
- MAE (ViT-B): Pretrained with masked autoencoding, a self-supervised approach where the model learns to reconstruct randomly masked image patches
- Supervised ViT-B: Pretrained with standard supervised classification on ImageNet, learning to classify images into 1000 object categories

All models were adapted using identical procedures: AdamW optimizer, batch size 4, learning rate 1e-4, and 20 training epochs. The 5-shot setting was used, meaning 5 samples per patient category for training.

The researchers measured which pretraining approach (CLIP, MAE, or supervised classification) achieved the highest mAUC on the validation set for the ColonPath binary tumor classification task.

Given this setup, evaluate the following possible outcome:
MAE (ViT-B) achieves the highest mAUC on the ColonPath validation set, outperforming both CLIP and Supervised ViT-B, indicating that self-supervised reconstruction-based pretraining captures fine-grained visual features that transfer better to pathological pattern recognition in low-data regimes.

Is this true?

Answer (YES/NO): NO